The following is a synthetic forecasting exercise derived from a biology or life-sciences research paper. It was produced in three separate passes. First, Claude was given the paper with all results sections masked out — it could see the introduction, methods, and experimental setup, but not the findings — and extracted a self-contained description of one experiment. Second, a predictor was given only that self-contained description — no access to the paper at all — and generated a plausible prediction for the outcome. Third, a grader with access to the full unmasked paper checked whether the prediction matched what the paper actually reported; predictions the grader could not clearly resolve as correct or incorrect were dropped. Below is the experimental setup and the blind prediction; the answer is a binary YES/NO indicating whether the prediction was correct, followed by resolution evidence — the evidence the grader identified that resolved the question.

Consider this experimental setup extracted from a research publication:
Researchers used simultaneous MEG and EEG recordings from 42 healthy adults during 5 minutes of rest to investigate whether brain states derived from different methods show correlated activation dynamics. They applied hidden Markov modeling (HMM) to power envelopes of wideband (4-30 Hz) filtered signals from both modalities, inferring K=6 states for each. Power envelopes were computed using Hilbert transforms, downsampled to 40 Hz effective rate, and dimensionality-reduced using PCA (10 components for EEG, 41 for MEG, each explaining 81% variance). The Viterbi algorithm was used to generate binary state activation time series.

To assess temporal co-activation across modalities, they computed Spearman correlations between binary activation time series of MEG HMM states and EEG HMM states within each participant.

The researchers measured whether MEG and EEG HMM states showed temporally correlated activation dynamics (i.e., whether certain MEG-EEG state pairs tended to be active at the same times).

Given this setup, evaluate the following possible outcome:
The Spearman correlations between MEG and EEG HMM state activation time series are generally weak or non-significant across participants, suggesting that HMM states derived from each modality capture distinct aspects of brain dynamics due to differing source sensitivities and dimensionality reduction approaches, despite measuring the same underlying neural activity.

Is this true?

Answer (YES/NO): NO